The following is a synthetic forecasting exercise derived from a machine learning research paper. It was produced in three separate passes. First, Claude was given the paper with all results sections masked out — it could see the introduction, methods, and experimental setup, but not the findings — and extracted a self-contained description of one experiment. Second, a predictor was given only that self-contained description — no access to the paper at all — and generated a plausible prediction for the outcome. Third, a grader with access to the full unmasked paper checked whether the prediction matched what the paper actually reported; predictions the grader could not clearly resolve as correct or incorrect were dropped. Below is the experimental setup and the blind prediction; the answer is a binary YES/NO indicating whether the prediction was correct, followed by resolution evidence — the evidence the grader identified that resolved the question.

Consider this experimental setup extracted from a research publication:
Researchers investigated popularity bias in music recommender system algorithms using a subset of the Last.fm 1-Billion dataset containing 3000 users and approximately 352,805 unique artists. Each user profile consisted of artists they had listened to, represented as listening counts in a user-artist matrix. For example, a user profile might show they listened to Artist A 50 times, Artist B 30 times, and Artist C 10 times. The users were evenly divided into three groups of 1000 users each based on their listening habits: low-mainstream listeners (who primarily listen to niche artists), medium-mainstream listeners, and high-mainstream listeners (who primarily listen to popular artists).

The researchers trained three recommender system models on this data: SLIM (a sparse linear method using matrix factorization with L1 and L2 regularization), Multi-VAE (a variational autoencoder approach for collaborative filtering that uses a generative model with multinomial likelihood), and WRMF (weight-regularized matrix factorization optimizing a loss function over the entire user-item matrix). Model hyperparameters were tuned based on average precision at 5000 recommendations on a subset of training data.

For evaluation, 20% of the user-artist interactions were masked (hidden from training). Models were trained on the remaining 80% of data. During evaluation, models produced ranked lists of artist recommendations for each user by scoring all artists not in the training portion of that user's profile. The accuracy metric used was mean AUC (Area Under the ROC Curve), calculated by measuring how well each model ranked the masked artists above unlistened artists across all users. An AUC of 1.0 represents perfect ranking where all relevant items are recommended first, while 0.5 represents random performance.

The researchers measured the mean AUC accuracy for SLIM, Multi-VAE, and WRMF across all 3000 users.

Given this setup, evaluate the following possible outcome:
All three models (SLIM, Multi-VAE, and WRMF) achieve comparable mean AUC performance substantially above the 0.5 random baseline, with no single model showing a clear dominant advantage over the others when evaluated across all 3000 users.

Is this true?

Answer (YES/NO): NO